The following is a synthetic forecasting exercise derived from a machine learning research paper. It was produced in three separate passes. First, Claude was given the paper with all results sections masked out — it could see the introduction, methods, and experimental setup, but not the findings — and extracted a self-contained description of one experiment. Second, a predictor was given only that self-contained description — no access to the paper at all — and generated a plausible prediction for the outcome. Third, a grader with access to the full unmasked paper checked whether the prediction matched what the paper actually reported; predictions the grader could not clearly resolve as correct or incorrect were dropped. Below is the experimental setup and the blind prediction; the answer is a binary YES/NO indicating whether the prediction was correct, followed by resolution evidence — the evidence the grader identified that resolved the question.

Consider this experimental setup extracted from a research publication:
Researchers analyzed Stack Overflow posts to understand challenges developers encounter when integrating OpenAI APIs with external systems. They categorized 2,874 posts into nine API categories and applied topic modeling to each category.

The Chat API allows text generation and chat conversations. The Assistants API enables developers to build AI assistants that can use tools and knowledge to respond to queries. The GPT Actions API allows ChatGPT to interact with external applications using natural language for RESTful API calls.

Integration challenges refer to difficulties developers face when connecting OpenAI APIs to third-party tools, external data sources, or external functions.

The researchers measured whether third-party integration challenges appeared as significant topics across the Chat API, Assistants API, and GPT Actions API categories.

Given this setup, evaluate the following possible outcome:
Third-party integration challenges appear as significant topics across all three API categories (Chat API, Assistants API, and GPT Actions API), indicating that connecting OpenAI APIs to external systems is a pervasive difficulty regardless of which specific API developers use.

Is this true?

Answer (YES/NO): YES